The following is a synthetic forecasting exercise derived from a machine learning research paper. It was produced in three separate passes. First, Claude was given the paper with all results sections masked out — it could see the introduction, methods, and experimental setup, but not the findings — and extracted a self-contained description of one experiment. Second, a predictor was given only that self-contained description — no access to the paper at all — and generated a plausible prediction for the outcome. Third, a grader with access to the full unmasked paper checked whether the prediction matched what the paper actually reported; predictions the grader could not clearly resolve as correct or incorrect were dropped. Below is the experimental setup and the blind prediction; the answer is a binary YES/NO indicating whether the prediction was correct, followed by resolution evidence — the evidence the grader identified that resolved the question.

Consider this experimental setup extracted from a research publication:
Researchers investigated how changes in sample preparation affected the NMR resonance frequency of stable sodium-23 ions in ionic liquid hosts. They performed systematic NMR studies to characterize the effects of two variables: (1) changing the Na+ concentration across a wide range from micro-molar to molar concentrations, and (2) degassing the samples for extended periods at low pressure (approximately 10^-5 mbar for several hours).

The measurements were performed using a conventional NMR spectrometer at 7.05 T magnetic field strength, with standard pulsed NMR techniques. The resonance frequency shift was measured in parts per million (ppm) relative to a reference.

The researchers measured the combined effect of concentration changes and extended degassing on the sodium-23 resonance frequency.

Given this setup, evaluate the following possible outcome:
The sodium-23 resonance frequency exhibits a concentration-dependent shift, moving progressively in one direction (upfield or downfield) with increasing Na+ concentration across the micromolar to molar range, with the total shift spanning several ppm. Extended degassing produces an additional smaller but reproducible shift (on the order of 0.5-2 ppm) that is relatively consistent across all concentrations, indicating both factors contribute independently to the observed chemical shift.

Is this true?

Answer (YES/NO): NO